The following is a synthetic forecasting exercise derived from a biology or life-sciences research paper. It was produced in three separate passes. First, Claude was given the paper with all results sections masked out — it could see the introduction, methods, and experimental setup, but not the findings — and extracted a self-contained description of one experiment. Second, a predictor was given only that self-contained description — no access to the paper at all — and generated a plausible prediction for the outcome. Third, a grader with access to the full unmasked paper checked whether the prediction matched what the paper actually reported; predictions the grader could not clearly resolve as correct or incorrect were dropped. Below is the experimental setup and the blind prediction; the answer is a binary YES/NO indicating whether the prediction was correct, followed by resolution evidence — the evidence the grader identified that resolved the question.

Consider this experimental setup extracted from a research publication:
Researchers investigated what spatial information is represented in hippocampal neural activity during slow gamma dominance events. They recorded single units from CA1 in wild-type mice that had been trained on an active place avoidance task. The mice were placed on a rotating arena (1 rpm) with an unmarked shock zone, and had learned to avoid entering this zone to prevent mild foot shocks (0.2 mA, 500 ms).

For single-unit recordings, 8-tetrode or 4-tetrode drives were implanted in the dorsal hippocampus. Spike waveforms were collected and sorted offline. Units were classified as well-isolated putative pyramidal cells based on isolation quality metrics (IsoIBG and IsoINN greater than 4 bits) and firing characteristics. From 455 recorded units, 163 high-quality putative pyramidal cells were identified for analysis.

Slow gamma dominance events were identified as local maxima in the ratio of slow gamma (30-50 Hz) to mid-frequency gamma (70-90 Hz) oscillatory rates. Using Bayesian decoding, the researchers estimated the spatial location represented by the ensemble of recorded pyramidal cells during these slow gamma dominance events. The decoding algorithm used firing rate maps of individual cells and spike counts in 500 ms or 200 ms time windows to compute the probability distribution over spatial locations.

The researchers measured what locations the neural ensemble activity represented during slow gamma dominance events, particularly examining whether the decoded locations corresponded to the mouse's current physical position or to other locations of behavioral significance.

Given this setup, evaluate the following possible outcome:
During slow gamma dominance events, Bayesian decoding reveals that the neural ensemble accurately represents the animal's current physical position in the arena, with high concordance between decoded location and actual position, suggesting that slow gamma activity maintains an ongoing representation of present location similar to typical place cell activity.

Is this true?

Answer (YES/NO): NO